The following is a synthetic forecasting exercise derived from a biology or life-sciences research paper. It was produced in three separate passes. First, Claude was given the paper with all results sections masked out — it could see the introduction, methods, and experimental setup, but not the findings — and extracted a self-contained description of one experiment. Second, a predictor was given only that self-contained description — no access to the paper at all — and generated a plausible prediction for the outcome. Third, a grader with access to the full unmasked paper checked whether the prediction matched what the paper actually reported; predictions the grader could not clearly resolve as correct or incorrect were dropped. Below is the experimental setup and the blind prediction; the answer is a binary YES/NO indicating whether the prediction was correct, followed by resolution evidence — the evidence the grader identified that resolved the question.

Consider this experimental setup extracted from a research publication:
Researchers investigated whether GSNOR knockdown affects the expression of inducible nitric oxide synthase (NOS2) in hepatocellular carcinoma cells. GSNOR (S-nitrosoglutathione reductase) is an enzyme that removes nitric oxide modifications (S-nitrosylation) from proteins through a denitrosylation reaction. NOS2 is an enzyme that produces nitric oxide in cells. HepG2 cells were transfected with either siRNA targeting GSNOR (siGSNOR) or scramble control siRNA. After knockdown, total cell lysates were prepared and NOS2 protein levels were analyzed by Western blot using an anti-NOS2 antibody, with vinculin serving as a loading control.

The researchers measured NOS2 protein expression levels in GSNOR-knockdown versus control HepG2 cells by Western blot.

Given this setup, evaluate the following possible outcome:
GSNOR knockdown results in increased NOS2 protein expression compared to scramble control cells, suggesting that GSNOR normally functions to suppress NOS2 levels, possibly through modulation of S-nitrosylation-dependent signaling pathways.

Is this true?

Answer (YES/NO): NO